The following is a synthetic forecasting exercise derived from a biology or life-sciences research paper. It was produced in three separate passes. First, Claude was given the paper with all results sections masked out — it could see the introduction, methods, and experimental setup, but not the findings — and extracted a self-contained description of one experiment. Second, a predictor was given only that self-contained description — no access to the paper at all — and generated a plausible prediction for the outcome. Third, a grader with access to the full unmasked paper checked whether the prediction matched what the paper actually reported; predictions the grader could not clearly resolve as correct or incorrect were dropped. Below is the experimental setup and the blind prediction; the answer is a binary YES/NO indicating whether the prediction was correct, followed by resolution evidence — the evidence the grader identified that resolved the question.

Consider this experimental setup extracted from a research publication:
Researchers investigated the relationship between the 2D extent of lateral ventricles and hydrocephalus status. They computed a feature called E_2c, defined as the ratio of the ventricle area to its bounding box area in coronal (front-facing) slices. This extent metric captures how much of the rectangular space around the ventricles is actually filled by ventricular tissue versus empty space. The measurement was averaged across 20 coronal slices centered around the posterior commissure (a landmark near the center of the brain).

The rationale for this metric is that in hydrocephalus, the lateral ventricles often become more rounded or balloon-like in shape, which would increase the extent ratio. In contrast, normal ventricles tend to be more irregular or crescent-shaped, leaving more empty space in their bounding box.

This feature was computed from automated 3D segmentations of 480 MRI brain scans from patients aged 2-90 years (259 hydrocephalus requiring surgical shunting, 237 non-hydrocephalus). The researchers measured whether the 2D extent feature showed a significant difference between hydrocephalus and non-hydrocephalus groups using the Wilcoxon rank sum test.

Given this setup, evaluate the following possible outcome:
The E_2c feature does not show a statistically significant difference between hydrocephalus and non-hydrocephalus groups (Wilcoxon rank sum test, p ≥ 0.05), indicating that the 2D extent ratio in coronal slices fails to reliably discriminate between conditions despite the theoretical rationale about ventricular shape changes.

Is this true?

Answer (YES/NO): NO